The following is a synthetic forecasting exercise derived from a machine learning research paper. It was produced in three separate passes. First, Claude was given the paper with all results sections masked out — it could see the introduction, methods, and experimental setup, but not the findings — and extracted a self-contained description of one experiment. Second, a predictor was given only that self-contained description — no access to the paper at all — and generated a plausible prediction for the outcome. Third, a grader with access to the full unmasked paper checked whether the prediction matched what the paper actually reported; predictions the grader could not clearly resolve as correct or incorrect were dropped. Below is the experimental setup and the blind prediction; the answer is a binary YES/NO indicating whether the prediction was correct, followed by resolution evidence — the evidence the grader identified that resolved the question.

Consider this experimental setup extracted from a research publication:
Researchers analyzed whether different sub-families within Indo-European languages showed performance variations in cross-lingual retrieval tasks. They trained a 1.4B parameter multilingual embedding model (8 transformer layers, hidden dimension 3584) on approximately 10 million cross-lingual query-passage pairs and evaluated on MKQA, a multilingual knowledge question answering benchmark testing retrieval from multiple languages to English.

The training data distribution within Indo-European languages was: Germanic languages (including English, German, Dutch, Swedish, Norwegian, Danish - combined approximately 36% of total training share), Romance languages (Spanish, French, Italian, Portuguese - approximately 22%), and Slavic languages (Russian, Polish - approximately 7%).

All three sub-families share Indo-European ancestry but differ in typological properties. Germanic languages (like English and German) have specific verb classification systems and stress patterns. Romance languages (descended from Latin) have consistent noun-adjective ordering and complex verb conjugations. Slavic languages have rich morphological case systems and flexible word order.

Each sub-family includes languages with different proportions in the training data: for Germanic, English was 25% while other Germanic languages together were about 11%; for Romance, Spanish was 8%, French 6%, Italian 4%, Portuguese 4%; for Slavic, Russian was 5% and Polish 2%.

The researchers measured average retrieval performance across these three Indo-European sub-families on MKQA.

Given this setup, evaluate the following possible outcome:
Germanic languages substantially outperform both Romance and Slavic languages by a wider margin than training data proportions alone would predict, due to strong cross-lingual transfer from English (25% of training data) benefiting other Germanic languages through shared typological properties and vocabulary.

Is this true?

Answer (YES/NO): NO